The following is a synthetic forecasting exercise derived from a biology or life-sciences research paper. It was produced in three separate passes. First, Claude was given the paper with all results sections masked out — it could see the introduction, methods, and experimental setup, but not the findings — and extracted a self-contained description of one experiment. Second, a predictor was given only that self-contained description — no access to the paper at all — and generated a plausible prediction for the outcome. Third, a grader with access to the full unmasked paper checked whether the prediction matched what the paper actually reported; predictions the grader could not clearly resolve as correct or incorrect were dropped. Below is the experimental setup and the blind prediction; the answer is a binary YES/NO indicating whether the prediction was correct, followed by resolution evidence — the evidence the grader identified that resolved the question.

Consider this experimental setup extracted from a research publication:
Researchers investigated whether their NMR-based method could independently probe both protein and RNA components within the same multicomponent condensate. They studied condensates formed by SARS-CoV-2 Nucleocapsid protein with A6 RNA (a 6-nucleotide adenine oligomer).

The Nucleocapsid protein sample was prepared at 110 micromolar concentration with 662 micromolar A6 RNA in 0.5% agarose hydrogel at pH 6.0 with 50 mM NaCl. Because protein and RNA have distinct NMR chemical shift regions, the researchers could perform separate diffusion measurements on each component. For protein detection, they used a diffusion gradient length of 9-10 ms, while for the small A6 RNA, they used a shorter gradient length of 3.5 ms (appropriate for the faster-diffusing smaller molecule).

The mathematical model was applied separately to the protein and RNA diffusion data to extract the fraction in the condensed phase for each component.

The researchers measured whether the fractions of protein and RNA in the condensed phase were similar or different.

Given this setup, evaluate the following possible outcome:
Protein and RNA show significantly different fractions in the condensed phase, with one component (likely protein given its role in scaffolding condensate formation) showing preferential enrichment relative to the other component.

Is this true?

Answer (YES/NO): NO